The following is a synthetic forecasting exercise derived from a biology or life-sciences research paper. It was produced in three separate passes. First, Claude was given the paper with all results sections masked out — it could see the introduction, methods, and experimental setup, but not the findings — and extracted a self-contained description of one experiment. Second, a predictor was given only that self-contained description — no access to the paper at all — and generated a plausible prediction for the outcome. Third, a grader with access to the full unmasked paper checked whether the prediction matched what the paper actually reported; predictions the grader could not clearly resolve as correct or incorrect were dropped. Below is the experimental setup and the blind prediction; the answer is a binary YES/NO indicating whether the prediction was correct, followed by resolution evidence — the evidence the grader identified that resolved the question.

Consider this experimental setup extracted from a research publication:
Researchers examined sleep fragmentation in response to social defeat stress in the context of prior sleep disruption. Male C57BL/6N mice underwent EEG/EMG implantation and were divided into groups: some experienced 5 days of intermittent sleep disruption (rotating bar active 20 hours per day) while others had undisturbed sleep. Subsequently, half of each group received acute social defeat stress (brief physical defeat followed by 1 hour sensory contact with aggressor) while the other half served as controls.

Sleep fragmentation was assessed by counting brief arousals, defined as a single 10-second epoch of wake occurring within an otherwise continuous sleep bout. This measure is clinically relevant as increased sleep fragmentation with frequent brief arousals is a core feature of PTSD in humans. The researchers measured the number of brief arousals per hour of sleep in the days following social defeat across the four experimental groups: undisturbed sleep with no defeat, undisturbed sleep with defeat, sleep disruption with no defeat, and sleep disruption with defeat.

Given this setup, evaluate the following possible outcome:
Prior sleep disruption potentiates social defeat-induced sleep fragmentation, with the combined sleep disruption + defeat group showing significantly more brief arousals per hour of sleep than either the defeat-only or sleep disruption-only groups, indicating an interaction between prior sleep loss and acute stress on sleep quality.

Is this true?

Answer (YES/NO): NO